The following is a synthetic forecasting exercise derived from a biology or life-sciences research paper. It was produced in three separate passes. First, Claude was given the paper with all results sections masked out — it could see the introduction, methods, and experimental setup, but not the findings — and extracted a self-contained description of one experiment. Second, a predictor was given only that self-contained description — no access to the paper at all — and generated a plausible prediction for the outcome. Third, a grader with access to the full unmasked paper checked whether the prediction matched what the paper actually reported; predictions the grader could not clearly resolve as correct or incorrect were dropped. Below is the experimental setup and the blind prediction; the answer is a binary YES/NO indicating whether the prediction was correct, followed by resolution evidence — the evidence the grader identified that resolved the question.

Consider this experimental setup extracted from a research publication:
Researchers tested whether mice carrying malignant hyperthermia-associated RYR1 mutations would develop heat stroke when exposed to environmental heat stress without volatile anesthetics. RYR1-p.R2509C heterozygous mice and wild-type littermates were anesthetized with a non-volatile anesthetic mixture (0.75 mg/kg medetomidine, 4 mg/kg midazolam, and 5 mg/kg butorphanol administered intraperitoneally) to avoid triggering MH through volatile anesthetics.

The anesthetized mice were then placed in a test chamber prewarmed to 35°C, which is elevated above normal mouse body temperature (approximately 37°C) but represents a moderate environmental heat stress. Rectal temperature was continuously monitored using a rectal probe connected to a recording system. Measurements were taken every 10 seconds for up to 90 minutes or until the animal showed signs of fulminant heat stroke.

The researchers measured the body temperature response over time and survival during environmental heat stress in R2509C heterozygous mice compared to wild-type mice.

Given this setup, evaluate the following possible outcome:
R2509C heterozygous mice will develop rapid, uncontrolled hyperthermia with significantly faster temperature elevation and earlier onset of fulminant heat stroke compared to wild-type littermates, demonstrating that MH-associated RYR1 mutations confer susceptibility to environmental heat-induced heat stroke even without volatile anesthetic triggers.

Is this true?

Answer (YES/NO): YES